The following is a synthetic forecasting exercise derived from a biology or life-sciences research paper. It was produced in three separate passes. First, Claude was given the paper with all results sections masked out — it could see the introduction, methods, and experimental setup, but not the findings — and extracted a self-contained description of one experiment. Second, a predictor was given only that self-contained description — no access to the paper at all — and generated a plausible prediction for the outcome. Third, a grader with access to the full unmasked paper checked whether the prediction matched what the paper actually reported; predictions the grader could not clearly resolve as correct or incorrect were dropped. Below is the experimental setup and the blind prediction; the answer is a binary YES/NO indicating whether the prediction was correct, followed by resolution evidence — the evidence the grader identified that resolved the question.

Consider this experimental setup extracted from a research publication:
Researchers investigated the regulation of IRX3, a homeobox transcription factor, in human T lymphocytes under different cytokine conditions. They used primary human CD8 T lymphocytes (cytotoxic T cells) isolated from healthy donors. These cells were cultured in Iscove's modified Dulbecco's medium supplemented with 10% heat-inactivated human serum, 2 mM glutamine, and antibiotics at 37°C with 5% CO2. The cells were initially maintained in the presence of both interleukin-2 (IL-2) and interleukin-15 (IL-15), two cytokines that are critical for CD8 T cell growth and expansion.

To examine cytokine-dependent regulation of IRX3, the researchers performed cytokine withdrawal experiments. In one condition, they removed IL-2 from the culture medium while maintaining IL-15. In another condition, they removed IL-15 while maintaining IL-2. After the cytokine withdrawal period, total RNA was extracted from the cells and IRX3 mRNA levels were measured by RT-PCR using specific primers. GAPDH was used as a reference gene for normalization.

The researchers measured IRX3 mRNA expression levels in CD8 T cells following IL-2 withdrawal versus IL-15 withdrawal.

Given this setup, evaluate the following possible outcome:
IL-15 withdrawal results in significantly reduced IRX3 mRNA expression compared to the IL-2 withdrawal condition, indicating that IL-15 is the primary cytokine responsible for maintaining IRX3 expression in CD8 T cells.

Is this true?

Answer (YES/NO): YES